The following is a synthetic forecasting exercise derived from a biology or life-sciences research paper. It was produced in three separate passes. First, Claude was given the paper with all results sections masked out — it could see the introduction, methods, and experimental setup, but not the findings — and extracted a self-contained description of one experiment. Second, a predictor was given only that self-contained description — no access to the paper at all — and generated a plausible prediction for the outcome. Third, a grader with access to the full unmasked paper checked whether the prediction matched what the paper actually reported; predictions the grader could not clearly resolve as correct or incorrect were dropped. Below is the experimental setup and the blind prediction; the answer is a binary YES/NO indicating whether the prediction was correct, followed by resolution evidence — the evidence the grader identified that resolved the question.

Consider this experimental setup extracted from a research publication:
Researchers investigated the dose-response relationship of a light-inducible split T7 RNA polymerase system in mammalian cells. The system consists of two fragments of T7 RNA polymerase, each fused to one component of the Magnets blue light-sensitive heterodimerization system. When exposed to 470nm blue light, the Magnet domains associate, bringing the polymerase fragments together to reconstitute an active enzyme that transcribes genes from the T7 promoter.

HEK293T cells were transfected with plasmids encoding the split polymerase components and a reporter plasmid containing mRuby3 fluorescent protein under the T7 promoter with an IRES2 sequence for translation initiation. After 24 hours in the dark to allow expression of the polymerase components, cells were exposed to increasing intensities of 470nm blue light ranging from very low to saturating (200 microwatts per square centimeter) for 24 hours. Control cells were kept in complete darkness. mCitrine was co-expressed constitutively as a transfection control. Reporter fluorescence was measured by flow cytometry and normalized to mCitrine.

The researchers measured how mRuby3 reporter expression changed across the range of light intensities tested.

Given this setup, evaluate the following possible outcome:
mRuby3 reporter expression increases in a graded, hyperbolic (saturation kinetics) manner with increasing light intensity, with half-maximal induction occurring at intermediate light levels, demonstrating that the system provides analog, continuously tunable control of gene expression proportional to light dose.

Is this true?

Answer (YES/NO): YES